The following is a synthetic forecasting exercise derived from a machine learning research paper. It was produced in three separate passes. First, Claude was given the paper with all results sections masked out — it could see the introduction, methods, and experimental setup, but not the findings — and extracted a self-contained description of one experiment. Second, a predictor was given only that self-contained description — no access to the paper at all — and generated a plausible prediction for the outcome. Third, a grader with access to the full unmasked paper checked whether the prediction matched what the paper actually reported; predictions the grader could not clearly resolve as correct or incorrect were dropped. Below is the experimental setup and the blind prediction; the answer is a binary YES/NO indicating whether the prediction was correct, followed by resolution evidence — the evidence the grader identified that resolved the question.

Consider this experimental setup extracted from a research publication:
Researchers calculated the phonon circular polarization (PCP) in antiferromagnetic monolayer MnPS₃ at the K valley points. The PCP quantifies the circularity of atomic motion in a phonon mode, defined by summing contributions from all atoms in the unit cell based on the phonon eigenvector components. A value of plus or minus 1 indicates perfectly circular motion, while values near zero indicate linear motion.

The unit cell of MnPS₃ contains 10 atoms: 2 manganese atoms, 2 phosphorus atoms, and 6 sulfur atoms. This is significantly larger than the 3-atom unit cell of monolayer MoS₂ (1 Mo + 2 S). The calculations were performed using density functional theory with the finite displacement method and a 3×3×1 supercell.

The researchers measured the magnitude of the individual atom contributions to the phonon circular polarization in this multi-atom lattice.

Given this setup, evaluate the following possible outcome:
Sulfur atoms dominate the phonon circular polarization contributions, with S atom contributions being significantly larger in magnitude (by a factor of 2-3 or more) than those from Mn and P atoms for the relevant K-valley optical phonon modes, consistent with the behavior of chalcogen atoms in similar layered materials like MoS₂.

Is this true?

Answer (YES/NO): NO